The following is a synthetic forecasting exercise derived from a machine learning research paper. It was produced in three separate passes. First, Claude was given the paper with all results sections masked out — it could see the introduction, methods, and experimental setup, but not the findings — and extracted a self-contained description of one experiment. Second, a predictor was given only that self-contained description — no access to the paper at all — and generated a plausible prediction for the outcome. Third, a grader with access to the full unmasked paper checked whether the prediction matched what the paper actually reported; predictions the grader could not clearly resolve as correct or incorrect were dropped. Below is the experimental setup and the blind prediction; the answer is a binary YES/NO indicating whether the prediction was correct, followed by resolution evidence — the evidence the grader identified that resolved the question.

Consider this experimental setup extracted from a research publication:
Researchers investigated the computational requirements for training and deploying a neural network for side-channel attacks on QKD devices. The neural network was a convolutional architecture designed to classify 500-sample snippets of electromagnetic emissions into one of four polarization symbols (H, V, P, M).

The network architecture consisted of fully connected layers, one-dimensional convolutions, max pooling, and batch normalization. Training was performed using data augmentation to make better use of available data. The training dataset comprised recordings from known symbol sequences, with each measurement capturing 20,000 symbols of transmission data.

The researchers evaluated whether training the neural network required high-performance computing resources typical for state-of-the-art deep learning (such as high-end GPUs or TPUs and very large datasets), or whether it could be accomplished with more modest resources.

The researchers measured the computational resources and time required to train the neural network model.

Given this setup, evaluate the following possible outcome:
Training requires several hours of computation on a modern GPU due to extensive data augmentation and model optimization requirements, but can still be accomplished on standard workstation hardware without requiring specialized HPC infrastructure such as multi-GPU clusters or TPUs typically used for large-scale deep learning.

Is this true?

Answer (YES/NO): NO